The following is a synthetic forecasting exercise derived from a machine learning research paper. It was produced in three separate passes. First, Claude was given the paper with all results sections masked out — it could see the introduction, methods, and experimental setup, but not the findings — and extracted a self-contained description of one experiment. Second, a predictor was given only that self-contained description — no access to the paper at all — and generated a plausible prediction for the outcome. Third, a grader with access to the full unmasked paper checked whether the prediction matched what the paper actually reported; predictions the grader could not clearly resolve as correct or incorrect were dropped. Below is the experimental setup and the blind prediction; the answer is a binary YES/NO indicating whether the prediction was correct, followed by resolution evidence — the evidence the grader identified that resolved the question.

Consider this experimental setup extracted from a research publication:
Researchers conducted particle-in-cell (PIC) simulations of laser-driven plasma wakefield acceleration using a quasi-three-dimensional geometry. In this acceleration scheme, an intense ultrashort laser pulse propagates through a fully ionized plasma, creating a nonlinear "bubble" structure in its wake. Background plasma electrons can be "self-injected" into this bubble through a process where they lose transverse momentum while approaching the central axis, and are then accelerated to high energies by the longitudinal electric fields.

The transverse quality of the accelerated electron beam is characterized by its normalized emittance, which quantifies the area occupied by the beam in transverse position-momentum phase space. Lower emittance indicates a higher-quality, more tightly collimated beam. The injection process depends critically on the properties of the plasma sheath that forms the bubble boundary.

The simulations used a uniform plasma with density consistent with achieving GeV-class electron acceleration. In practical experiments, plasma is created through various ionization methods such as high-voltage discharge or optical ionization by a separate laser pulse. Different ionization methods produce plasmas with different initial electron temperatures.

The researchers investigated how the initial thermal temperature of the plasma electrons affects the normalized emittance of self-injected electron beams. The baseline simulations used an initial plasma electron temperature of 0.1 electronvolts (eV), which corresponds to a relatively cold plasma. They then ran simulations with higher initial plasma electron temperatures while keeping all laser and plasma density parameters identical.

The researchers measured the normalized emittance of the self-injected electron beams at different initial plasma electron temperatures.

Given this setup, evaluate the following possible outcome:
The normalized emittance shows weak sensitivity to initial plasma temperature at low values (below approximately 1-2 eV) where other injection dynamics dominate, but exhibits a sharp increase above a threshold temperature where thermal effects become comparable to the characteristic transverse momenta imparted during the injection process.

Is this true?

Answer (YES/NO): YES